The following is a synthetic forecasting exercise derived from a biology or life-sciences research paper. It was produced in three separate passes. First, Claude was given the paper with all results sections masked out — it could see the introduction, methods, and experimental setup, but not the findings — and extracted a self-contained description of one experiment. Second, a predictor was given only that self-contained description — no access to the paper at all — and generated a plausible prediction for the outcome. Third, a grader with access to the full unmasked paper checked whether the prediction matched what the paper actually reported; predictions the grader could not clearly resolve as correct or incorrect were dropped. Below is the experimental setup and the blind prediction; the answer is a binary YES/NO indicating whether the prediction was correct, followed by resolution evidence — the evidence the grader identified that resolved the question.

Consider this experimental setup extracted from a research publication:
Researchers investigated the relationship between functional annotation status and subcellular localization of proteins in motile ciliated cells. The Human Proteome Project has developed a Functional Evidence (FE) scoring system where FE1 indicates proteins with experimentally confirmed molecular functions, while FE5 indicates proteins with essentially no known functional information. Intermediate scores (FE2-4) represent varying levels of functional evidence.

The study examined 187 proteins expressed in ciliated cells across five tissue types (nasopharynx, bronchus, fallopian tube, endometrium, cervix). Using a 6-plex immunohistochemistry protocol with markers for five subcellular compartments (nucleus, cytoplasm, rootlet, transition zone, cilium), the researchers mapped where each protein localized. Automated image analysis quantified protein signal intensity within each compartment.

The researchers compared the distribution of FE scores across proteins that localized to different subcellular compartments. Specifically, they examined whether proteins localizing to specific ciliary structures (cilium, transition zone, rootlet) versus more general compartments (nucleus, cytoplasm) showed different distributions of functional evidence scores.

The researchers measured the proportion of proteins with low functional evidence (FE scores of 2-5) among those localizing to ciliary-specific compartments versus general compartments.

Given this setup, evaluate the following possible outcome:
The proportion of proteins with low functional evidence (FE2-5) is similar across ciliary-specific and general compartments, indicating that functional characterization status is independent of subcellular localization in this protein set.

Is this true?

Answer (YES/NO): NO